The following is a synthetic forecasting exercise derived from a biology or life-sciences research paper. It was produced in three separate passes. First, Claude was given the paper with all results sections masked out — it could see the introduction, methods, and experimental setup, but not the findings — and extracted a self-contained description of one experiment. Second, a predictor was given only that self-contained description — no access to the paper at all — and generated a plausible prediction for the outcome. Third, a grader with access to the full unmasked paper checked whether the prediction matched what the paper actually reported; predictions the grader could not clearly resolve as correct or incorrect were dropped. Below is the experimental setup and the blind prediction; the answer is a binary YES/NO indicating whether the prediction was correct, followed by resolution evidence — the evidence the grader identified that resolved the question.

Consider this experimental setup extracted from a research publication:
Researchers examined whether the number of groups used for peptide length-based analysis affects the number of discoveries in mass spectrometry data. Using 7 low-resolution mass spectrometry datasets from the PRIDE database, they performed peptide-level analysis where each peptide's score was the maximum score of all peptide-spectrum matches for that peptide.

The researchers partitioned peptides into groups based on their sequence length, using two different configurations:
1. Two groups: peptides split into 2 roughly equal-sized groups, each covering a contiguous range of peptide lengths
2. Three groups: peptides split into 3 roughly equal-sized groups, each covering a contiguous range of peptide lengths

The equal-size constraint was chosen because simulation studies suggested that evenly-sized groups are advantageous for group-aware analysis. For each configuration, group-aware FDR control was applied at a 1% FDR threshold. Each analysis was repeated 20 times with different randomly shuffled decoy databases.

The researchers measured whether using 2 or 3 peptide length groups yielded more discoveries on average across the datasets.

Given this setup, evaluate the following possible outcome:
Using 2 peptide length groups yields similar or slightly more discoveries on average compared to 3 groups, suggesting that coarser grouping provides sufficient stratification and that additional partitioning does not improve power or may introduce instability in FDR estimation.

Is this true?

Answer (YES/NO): YES